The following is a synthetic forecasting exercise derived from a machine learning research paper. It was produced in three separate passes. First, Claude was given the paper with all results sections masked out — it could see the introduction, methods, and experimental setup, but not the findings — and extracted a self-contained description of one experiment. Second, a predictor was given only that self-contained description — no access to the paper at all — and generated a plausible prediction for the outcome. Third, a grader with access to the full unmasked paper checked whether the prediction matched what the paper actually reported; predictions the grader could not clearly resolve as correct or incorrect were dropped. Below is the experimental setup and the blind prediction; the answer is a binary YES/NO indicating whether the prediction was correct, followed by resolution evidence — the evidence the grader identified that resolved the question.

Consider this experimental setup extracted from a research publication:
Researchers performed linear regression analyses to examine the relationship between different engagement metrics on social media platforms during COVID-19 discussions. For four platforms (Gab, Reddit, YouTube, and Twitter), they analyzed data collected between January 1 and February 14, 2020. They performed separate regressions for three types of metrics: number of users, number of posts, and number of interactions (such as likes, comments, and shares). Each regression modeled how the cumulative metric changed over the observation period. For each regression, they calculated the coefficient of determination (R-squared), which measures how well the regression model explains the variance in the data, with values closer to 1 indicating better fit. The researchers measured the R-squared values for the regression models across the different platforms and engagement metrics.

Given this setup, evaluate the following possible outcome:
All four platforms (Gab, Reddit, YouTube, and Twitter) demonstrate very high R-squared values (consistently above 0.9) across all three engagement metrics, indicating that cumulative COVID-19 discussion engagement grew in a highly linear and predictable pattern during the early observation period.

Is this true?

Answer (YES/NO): YES